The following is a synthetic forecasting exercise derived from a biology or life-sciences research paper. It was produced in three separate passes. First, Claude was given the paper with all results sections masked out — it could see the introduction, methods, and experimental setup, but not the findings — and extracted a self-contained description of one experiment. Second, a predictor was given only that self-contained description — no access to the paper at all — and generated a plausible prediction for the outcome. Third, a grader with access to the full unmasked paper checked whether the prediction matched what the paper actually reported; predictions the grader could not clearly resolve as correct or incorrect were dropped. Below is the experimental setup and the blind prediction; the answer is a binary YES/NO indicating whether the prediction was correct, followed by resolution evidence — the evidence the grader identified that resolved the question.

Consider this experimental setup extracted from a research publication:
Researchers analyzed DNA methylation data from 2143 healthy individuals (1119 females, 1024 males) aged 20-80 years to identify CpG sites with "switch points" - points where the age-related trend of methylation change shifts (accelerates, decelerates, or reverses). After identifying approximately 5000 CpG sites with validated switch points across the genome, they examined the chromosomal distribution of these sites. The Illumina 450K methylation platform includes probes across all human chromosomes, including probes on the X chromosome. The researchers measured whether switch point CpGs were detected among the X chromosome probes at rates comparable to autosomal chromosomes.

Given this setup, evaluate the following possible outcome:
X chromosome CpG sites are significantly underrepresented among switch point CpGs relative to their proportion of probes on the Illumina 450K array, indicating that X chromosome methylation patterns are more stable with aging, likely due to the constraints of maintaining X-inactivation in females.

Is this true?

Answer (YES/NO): NO